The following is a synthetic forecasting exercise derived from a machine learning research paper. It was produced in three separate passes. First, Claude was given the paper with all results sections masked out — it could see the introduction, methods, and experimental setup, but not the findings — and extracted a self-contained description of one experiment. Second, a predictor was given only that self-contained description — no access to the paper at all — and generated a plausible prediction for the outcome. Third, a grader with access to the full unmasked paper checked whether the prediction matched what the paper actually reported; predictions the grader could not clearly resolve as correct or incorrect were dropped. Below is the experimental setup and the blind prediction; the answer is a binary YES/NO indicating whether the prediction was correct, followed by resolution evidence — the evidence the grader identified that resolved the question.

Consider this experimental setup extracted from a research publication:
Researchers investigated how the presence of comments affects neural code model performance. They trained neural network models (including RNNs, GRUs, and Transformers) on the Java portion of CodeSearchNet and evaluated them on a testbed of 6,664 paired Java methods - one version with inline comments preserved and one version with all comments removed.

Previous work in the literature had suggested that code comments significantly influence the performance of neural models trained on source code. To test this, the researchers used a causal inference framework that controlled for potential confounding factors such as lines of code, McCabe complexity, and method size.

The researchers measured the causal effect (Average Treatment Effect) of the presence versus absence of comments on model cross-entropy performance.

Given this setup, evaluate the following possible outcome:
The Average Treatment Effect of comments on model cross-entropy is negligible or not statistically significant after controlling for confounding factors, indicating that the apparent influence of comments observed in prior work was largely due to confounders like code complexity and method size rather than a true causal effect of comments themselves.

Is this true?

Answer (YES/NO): YES